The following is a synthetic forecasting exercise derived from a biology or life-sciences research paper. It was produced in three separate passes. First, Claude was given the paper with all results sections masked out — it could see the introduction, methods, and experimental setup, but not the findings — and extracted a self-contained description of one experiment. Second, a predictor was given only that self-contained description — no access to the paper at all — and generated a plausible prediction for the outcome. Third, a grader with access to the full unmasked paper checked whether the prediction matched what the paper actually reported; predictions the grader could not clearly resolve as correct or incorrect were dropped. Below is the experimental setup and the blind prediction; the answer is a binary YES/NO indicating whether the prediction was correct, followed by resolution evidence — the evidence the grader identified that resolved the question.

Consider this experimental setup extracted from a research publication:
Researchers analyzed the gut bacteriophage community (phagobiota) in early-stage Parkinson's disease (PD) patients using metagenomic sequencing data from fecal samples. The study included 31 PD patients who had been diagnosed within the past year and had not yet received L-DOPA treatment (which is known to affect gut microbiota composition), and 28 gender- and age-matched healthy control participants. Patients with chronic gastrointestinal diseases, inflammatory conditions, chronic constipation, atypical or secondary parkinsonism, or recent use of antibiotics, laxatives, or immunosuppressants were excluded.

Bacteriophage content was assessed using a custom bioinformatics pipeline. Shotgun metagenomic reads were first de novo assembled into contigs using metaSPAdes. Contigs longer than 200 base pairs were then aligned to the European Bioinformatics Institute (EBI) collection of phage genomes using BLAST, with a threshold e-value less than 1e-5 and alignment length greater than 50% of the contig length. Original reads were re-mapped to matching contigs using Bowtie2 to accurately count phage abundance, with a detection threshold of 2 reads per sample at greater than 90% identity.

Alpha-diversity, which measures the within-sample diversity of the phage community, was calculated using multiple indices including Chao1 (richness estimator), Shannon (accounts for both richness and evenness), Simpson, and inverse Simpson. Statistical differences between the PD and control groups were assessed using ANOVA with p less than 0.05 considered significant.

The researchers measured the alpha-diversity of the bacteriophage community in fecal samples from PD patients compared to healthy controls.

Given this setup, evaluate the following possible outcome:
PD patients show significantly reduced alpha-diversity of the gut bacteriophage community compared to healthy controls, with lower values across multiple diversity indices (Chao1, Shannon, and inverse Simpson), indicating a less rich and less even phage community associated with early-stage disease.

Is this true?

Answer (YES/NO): NO